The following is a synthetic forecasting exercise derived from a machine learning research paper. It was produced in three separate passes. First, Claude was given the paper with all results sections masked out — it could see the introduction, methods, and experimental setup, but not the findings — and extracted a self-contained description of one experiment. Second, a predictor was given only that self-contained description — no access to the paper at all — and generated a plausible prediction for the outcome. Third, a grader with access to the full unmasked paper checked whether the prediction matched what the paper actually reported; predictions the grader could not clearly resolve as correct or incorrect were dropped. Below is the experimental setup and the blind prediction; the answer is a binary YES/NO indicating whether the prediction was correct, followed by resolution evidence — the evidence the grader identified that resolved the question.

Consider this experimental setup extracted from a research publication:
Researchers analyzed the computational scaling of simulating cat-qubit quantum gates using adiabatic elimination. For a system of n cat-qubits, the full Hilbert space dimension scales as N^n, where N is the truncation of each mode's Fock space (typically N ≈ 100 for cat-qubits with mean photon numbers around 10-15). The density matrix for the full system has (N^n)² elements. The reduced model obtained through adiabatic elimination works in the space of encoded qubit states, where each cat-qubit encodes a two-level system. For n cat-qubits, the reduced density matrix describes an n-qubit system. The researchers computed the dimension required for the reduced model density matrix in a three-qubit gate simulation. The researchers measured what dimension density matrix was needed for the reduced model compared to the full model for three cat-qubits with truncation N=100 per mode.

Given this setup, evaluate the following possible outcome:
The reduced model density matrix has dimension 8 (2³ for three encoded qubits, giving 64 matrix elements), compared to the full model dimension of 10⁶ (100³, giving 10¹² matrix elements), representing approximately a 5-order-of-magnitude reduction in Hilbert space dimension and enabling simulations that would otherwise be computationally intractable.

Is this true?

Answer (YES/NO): YES